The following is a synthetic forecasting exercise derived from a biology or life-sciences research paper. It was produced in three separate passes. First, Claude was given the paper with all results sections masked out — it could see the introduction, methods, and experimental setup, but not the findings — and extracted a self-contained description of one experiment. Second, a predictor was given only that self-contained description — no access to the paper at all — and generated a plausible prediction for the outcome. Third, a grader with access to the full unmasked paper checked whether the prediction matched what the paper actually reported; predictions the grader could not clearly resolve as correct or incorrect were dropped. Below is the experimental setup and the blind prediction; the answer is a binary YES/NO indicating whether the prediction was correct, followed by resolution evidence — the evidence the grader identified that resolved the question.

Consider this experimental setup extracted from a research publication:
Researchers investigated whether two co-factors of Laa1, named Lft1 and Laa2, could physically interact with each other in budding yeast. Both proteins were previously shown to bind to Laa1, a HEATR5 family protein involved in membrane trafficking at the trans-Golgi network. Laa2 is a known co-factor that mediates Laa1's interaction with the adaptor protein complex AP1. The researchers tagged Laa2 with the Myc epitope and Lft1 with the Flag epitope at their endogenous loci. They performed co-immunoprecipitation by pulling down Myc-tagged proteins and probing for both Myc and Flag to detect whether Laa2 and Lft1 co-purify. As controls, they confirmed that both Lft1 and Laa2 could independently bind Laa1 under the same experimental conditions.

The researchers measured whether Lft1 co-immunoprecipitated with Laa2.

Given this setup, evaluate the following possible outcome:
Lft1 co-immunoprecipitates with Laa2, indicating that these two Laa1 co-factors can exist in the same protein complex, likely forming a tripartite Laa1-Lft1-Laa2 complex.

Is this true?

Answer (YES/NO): NO